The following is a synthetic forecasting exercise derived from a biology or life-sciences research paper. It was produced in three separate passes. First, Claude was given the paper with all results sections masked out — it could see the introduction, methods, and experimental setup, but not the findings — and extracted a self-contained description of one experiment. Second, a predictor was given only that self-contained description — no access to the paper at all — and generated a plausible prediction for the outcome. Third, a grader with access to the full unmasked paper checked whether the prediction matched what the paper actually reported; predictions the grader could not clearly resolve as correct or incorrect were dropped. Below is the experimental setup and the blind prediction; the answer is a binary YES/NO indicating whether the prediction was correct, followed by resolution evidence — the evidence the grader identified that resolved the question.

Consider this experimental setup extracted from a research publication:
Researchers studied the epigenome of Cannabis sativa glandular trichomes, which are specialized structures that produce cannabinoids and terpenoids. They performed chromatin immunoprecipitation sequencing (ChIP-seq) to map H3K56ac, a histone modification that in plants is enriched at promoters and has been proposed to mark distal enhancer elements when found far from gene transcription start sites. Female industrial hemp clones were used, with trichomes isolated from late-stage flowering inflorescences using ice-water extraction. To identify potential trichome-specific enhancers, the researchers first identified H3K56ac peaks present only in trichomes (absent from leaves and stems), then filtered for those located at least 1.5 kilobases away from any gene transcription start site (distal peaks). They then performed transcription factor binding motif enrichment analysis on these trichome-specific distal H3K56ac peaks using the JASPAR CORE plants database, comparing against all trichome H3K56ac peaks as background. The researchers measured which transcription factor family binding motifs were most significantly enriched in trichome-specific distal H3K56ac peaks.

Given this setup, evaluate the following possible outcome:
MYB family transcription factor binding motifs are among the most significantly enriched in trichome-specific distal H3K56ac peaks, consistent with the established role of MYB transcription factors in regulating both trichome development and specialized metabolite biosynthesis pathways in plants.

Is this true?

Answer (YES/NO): YES